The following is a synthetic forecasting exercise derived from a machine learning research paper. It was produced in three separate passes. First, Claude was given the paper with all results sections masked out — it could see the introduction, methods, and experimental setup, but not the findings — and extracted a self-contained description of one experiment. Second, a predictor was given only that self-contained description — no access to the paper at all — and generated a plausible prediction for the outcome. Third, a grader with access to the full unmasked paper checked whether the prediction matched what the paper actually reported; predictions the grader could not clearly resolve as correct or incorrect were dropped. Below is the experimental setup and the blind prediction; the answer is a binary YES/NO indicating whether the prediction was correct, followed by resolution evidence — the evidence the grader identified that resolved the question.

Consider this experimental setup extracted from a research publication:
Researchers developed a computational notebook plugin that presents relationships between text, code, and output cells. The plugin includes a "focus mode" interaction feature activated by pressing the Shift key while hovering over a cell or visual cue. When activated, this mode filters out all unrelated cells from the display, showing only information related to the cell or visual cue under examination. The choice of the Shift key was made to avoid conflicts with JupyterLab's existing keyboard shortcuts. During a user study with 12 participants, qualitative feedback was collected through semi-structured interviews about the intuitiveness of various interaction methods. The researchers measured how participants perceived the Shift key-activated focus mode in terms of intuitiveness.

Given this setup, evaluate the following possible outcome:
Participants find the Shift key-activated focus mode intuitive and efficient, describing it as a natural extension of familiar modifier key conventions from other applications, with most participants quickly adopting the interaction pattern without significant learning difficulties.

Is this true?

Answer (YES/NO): NO